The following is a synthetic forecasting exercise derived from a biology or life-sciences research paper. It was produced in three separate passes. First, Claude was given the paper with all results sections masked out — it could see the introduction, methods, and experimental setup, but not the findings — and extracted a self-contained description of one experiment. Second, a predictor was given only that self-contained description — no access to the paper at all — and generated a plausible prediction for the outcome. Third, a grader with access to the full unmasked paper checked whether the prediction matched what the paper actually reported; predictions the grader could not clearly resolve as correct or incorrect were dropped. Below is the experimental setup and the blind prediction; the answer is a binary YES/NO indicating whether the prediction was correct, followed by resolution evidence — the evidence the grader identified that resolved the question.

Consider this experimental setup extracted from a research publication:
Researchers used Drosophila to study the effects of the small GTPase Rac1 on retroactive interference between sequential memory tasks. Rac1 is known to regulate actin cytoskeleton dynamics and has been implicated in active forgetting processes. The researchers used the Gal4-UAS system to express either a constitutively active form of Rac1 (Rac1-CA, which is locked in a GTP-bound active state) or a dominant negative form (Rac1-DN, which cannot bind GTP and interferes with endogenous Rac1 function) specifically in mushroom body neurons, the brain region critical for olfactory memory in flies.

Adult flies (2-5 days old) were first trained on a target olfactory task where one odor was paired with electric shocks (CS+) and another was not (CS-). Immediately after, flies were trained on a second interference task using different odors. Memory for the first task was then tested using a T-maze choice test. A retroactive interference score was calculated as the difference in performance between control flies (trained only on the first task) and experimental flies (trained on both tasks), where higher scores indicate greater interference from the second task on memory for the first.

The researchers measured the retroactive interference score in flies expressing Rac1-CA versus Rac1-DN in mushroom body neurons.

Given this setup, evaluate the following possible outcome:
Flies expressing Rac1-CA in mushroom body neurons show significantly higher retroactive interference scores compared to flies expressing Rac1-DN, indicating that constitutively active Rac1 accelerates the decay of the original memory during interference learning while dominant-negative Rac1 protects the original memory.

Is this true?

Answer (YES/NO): YES